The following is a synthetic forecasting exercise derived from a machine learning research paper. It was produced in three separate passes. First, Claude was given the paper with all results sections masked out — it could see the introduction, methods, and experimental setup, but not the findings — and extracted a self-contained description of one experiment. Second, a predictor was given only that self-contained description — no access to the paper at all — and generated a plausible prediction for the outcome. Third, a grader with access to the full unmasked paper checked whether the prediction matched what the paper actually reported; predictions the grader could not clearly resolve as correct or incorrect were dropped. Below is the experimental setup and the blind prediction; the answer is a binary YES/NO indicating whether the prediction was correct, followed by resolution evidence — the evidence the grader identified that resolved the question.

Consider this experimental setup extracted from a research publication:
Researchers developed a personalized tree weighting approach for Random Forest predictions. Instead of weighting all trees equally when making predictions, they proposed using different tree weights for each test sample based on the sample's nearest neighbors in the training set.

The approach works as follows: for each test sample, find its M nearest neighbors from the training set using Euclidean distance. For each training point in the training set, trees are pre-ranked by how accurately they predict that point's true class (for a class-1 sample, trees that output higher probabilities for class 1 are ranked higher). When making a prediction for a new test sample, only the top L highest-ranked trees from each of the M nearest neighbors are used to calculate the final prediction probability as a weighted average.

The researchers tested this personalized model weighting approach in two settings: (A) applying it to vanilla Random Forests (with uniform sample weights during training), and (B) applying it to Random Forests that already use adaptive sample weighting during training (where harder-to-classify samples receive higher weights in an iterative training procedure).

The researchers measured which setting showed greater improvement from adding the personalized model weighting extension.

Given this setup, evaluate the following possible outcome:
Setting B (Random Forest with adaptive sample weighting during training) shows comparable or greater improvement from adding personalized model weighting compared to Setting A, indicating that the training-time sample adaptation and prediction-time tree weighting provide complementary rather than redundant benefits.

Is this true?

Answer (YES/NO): NO